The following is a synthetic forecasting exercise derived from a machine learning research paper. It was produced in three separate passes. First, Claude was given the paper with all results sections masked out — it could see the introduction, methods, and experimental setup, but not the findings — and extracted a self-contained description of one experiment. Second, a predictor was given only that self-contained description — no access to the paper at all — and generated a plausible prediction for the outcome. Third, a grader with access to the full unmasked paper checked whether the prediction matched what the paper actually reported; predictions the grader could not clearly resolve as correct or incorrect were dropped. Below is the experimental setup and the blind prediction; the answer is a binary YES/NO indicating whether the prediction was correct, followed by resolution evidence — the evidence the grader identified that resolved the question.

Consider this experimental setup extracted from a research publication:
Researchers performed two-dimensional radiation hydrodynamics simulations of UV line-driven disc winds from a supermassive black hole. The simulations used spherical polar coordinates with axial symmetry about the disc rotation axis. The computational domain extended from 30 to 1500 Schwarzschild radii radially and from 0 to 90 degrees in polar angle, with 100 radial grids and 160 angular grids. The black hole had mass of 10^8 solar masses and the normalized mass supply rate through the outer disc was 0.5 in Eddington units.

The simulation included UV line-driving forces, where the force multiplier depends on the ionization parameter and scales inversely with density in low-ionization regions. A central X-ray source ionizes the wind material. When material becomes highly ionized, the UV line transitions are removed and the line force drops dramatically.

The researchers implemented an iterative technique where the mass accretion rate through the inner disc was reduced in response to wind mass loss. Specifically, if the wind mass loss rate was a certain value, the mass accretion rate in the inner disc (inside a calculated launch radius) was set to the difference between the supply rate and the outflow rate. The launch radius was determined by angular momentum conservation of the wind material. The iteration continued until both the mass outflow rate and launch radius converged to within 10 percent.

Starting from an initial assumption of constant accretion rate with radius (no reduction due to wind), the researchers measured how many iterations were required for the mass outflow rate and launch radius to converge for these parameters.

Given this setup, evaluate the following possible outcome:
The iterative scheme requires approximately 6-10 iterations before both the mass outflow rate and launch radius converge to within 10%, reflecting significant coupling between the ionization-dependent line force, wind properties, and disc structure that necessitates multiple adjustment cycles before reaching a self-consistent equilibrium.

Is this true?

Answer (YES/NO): NO